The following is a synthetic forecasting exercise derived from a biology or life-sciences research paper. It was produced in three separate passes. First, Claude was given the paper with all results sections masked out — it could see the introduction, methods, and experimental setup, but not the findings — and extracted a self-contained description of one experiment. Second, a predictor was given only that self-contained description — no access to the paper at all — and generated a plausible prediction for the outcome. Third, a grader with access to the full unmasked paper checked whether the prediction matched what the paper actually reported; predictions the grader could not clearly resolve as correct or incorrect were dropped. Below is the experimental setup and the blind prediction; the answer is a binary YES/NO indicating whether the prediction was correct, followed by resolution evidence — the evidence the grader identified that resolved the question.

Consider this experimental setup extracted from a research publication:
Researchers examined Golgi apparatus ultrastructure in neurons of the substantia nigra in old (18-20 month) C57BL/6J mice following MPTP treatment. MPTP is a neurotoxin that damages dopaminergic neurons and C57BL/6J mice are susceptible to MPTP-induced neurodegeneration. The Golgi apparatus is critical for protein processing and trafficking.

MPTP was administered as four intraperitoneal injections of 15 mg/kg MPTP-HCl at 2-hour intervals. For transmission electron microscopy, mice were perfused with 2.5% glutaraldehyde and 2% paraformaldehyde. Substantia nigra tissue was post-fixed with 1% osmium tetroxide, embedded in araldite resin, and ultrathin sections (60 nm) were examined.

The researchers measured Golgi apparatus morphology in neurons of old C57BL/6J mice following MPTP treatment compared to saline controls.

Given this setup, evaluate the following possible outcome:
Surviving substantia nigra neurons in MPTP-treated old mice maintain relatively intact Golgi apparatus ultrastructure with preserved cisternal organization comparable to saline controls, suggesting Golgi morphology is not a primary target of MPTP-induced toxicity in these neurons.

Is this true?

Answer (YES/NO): NO